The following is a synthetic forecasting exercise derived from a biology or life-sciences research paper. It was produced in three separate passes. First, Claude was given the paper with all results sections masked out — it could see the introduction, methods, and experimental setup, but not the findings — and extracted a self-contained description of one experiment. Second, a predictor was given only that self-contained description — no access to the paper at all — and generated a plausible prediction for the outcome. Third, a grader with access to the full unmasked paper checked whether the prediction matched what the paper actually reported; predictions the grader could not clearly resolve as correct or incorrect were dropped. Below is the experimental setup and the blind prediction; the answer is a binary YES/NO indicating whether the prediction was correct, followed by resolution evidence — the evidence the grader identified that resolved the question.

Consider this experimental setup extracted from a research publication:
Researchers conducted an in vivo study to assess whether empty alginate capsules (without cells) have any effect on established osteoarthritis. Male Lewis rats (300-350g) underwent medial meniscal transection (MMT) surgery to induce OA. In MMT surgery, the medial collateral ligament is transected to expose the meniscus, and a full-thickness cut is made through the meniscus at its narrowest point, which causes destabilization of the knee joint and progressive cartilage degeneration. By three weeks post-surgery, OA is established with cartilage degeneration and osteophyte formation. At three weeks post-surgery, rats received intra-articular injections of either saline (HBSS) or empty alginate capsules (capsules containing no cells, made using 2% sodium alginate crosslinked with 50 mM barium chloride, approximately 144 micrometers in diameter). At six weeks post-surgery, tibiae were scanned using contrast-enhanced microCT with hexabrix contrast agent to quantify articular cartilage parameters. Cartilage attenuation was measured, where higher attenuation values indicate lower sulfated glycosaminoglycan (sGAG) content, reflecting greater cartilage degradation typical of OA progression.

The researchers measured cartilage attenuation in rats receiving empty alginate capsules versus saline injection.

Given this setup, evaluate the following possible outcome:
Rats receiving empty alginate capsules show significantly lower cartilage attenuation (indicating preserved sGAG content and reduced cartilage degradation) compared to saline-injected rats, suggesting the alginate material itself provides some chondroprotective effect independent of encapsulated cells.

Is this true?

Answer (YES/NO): NO